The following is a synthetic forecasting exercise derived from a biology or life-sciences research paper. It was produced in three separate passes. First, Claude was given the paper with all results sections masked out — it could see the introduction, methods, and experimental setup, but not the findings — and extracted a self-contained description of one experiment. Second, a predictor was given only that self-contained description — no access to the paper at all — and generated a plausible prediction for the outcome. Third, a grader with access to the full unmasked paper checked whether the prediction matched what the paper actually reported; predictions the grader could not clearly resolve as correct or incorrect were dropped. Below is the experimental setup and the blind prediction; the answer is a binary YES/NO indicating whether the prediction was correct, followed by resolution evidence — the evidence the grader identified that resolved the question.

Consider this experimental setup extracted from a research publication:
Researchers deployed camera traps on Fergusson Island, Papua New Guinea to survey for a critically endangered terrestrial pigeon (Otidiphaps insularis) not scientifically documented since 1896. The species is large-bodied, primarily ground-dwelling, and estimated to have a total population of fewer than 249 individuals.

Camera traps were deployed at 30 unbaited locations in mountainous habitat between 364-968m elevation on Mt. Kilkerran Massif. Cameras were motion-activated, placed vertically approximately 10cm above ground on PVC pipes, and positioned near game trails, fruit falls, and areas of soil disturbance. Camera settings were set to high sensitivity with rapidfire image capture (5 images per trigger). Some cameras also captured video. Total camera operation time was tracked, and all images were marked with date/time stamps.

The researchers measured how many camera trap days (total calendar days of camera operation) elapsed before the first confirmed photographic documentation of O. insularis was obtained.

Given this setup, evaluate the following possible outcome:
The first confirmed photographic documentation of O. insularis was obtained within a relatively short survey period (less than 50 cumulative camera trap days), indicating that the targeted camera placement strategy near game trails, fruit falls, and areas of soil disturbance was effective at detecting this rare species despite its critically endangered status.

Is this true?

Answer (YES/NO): NO